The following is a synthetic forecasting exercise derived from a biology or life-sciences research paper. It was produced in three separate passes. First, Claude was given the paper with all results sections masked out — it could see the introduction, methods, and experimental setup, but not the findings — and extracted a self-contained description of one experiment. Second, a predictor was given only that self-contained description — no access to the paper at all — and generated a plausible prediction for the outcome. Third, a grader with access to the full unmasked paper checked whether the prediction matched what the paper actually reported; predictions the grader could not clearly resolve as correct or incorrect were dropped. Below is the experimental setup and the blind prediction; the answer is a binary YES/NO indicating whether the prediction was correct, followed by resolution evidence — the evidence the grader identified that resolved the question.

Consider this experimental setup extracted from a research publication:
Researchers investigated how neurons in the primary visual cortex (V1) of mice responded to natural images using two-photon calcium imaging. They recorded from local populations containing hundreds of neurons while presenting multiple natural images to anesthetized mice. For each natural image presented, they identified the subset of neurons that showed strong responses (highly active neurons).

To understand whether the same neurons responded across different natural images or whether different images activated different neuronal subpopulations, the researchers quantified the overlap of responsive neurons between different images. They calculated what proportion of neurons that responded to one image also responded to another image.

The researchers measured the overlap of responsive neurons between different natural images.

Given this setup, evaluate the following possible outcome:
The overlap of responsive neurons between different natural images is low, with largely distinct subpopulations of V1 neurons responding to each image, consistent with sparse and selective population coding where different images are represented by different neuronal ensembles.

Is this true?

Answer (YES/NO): YES